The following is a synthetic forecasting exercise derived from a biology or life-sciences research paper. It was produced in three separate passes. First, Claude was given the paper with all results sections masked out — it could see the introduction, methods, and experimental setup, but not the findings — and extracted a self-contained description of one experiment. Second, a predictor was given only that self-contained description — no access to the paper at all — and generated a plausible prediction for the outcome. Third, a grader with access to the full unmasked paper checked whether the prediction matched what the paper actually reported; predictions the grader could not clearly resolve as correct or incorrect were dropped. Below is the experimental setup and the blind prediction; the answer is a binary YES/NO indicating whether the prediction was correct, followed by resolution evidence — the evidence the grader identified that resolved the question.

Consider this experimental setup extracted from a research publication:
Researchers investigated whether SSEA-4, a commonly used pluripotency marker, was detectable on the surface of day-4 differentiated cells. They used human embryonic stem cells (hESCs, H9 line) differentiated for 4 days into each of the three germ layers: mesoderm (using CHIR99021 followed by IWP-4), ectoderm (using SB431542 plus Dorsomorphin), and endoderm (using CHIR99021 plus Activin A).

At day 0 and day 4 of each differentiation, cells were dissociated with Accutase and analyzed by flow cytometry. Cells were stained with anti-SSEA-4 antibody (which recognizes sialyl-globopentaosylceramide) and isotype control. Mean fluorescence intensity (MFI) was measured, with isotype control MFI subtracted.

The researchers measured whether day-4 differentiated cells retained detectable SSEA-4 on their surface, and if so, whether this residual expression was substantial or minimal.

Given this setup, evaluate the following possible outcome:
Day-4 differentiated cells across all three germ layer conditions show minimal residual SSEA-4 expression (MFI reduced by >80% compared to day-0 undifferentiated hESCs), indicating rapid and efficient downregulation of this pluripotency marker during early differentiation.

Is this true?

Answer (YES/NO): NO